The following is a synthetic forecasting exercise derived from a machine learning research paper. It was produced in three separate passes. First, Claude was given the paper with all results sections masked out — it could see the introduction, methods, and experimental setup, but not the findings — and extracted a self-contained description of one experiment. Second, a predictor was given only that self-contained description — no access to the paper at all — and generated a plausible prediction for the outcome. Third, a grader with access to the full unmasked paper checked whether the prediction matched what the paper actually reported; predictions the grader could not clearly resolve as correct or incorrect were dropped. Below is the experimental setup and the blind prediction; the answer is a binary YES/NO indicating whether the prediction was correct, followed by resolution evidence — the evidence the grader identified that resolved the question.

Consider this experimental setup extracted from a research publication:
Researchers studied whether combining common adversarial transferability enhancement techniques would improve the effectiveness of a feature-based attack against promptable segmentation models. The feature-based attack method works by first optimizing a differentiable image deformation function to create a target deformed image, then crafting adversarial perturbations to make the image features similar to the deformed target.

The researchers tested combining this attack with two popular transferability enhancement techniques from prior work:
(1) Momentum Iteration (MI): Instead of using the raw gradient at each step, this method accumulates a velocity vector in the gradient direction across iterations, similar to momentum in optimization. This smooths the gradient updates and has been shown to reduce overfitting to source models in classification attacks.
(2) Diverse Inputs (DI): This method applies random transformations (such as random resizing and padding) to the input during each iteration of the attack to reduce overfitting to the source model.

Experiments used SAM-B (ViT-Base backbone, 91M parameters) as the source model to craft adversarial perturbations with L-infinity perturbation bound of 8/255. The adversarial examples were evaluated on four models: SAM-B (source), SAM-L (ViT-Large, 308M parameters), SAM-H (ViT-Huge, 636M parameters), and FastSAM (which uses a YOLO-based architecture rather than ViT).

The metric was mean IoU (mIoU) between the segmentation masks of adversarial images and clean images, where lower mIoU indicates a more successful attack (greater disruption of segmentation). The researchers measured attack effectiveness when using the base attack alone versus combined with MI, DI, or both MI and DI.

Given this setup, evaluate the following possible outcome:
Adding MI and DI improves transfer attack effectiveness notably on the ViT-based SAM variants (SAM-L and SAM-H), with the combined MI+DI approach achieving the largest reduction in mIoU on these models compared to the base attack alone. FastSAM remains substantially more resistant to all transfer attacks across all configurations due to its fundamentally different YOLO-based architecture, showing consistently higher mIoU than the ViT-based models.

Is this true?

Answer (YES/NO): NO